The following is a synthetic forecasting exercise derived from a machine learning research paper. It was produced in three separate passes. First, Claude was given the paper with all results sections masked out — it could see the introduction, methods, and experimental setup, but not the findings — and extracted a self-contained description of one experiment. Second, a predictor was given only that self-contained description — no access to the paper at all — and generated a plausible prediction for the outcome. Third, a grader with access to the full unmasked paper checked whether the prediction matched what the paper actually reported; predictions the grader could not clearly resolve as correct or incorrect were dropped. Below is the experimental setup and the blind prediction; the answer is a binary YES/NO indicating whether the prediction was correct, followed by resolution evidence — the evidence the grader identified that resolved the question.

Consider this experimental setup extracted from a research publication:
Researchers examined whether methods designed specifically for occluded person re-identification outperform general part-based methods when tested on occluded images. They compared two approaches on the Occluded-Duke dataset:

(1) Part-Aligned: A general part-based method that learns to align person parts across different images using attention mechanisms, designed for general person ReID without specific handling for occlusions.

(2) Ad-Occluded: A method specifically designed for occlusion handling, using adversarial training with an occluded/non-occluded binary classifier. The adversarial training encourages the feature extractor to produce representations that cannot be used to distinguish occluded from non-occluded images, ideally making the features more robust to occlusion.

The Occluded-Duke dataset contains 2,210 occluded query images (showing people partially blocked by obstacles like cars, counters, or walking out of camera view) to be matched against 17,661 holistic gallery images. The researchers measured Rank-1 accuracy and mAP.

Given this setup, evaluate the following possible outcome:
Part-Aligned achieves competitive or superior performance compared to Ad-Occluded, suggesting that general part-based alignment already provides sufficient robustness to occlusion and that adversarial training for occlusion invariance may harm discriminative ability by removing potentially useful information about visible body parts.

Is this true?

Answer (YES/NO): NO